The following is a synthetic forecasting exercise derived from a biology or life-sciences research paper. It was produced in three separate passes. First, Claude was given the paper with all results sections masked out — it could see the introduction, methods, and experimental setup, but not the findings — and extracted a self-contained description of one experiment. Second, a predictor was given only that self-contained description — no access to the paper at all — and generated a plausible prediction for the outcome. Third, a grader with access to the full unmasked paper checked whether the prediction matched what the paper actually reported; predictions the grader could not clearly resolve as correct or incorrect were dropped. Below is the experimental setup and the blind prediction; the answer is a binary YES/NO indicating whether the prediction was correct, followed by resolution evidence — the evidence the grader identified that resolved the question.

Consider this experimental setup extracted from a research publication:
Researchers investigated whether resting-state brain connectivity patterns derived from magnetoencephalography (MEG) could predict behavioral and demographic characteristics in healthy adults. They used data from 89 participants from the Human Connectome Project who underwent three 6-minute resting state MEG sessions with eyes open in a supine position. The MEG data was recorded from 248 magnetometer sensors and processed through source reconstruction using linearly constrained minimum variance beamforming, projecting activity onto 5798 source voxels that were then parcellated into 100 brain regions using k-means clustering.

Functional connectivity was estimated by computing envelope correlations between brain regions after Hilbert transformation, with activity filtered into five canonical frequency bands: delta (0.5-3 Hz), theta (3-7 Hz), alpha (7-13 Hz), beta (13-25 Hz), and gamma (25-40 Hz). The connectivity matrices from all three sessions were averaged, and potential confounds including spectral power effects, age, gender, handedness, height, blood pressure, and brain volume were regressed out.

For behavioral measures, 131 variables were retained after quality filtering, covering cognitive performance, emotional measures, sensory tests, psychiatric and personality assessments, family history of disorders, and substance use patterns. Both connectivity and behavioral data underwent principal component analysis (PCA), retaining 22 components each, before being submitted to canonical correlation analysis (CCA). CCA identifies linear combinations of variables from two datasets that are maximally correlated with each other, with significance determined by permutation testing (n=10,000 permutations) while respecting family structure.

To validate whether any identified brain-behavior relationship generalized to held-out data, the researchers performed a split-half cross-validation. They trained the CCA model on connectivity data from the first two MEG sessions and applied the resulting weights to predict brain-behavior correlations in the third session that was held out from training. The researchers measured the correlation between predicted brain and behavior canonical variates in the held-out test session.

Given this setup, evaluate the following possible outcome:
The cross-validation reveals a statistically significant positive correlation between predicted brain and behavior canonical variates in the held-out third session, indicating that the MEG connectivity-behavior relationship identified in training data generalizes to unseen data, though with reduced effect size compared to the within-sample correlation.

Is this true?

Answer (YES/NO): YES